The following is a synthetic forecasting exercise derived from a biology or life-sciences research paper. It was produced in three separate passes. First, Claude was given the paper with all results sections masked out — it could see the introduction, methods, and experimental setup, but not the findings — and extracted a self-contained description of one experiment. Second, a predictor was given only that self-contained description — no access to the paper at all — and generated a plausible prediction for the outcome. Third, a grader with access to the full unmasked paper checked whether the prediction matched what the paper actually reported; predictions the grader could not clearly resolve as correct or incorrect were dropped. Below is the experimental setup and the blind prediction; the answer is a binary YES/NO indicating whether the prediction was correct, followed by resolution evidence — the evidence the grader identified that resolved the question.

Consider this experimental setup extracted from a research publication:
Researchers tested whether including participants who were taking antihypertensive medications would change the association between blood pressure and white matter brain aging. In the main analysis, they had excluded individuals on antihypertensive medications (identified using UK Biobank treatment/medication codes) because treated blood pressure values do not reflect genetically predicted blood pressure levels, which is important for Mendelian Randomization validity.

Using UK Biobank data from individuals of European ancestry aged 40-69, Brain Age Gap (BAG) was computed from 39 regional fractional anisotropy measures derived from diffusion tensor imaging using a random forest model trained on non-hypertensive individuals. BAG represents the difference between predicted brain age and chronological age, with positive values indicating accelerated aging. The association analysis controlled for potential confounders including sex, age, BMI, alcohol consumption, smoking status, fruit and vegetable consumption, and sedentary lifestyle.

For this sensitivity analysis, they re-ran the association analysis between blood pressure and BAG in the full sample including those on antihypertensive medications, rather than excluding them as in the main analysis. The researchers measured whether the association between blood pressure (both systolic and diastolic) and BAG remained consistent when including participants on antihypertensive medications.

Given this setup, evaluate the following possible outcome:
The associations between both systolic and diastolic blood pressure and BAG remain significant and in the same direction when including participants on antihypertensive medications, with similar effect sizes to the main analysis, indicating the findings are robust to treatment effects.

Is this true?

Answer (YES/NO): YES